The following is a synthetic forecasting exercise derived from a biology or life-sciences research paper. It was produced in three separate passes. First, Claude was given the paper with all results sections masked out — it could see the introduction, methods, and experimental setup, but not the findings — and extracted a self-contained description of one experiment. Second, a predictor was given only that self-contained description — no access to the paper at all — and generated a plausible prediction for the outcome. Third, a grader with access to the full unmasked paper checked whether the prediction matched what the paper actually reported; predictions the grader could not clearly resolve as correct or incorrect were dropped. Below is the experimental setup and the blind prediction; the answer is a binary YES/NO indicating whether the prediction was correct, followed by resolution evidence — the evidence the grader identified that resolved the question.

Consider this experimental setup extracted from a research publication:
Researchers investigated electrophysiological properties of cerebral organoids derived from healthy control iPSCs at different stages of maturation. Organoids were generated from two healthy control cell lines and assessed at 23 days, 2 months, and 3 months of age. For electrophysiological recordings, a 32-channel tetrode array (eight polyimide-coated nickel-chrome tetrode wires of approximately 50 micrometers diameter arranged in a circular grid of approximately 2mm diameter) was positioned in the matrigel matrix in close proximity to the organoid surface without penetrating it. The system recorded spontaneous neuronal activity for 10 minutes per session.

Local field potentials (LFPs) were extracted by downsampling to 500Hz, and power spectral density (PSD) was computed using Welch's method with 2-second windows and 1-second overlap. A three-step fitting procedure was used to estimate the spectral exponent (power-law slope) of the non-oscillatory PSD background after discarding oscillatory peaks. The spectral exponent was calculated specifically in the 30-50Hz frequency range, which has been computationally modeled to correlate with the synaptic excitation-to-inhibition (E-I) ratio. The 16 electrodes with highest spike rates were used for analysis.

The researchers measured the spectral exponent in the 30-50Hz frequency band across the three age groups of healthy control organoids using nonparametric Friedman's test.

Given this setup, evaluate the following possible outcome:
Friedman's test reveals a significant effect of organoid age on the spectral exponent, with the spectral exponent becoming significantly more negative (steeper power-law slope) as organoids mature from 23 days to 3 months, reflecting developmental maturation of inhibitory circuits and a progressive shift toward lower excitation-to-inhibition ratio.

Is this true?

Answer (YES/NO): YES